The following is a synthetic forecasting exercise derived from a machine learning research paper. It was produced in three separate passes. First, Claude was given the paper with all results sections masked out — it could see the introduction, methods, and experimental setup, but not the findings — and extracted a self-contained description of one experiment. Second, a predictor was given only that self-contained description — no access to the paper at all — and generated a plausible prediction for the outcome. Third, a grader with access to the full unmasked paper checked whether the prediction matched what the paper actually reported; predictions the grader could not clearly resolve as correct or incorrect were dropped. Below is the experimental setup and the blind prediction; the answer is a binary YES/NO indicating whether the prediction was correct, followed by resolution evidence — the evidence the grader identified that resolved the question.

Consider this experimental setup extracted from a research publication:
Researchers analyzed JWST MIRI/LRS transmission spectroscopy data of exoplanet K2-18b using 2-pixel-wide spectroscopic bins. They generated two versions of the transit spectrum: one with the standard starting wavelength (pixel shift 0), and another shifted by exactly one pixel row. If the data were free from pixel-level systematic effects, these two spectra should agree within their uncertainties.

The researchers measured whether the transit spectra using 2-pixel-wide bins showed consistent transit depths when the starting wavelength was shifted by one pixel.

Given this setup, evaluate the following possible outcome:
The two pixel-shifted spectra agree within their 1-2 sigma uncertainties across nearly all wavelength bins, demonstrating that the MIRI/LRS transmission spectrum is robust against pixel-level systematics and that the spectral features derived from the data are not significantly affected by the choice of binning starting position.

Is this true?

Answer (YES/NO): NO